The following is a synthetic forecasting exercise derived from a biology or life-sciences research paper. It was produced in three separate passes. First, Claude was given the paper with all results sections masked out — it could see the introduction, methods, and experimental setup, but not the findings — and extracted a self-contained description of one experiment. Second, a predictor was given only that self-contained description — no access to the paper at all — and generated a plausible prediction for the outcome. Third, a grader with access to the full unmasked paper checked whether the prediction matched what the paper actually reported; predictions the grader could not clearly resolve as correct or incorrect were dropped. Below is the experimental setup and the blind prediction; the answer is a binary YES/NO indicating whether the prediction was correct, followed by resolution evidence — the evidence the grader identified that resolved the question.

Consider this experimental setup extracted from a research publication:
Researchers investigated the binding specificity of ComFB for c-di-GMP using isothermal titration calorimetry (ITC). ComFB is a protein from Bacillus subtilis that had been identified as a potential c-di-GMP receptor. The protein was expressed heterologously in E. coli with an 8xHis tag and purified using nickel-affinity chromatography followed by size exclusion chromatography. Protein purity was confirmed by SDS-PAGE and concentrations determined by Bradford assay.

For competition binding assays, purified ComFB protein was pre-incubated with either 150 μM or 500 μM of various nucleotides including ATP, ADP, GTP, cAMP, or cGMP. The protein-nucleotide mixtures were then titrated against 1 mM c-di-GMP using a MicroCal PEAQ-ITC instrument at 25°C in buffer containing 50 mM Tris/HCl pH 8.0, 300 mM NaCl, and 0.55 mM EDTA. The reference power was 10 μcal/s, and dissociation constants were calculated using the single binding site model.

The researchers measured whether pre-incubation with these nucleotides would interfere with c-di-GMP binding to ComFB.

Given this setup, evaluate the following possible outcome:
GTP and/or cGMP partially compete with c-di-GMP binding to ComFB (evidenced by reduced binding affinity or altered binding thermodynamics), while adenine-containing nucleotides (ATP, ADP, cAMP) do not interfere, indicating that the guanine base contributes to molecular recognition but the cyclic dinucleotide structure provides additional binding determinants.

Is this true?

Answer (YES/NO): NO